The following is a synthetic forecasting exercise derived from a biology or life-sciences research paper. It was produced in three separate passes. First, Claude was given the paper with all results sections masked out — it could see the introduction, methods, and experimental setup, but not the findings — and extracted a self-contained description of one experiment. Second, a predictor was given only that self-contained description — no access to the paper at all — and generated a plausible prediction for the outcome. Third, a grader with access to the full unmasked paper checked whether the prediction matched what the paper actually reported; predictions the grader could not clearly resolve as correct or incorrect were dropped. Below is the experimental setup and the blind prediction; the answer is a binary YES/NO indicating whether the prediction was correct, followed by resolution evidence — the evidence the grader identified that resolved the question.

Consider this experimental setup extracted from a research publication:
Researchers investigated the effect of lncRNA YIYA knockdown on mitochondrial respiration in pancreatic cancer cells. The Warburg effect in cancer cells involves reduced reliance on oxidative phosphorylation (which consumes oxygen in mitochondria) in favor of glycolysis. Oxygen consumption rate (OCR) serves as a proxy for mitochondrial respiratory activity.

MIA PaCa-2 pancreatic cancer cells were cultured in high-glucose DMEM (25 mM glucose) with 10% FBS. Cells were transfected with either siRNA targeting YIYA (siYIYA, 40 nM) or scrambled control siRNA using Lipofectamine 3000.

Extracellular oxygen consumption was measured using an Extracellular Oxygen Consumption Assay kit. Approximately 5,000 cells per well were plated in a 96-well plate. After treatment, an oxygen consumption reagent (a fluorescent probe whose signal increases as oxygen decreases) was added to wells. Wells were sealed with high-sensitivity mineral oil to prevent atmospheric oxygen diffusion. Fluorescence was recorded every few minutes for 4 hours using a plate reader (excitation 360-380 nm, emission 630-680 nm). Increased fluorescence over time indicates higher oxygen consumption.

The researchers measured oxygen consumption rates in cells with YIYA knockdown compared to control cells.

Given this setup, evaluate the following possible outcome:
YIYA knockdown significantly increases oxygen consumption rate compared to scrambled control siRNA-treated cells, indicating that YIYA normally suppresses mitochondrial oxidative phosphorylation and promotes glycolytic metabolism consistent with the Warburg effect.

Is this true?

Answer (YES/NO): NO